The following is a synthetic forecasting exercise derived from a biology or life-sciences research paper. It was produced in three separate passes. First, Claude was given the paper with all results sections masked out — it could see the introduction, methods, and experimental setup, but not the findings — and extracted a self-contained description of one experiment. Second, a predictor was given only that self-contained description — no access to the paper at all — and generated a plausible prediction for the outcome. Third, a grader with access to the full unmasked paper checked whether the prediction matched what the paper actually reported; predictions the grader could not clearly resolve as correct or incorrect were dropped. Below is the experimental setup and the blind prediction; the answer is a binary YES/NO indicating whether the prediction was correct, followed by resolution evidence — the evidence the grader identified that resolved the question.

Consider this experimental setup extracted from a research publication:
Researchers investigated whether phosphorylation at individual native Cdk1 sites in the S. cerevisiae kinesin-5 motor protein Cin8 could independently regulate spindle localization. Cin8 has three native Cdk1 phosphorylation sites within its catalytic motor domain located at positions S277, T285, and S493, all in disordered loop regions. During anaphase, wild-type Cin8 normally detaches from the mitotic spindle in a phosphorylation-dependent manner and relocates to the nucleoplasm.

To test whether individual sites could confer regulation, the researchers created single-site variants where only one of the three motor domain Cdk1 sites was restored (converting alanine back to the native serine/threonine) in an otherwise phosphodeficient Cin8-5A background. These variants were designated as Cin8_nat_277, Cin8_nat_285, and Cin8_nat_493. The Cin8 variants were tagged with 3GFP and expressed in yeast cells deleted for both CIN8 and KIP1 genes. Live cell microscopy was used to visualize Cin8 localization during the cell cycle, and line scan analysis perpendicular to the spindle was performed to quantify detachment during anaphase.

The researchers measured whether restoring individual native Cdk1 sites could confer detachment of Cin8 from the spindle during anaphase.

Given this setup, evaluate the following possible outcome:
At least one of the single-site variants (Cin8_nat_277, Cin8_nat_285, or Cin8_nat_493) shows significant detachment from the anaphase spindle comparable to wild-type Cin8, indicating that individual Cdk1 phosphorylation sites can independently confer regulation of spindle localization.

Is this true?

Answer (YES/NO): YES